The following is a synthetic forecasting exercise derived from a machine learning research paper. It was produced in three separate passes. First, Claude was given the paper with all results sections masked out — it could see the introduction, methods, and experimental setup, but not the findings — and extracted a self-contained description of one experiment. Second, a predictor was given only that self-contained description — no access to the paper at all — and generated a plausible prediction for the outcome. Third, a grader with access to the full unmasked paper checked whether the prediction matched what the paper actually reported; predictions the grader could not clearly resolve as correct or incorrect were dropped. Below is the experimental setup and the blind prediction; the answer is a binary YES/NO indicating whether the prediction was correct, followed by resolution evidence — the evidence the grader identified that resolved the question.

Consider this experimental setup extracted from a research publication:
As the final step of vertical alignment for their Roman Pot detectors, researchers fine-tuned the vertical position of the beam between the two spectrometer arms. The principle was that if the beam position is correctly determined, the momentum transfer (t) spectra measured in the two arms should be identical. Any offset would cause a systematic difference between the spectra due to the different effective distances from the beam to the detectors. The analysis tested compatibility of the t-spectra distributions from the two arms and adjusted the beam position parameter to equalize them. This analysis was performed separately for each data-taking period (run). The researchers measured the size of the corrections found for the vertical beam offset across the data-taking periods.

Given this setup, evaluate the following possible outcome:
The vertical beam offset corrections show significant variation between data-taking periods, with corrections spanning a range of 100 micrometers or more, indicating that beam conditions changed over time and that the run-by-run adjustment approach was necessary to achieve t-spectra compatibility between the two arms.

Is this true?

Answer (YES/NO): NO